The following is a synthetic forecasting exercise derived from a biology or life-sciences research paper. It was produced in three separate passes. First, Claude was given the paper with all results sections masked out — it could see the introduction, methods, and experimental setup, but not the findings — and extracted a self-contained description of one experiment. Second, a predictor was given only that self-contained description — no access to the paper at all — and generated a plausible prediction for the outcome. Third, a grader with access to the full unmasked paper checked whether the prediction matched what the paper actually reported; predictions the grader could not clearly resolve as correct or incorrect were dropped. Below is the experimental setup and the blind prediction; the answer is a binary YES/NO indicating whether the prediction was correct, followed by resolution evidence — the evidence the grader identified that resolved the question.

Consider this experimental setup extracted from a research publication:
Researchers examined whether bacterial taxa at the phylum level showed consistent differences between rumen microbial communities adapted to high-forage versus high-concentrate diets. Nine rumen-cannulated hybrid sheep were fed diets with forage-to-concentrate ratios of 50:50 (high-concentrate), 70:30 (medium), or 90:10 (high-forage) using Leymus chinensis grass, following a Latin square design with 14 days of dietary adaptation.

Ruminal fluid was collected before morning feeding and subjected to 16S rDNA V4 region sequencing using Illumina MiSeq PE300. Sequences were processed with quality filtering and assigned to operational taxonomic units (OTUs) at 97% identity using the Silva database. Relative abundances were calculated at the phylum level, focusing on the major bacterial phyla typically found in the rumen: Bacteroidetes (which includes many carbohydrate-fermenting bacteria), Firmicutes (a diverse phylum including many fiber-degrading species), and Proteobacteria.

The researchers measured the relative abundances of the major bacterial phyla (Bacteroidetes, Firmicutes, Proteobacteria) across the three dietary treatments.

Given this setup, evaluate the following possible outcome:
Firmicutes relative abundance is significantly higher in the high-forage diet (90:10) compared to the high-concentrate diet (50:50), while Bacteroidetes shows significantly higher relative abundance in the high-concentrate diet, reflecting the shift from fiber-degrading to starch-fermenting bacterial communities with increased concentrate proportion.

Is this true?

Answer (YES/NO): YES